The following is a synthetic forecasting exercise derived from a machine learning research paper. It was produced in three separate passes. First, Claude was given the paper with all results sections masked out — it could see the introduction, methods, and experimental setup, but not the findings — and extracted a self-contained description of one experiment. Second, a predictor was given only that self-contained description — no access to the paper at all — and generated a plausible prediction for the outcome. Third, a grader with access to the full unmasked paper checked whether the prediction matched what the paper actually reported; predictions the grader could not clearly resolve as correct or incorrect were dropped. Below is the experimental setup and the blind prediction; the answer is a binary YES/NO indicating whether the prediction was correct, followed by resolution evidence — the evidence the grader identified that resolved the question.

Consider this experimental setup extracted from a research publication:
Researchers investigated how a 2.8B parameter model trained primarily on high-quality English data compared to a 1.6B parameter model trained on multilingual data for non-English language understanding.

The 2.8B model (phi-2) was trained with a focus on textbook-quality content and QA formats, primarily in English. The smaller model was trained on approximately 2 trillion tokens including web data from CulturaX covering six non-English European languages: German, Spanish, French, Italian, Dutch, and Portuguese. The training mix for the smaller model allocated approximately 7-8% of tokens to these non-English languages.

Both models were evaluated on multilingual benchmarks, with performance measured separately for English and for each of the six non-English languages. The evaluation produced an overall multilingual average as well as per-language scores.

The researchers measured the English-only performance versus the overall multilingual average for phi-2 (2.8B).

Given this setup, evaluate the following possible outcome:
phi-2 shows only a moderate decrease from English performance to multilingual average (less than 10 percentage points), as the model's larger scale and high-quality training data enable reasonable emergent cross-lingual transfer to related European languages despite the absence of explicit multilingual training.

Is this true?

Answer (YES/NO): NO